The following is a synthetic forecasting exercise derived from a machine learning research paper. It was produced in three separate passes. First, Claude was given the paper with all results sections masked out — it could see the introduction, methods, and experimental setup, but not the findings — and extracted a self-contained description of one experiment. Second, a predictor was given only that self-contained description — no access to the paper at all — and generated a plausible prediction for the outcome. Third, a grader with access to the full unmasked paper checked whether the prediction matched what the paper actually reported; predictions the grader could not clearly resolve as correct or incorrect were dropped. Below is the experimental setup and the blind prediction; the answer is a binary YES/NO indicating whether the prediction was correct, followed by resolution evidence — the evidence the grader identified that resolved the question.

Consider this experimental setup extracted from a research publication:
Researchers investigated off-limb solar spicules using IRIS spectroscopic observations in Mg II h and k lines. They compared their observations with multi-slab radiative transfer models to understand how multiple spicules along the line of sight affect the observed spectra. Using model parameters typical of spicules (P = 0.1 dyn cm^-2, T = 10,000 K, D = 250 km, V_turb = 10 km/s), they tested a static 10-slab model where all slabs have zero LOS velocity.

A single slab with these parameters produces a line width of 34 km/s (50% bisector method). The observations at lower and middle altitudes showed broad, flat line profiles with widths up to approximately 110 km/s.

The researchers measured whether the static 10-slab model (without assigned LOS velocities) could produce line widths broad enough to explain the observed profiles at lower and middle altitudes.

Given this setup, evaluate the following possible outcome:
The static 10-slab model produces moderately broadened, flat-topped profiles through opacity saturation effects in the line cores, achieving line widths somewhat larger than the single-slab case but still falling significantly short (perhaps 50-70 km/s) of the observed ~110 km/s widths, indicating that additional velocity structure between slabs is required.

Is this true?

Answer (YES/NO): NO